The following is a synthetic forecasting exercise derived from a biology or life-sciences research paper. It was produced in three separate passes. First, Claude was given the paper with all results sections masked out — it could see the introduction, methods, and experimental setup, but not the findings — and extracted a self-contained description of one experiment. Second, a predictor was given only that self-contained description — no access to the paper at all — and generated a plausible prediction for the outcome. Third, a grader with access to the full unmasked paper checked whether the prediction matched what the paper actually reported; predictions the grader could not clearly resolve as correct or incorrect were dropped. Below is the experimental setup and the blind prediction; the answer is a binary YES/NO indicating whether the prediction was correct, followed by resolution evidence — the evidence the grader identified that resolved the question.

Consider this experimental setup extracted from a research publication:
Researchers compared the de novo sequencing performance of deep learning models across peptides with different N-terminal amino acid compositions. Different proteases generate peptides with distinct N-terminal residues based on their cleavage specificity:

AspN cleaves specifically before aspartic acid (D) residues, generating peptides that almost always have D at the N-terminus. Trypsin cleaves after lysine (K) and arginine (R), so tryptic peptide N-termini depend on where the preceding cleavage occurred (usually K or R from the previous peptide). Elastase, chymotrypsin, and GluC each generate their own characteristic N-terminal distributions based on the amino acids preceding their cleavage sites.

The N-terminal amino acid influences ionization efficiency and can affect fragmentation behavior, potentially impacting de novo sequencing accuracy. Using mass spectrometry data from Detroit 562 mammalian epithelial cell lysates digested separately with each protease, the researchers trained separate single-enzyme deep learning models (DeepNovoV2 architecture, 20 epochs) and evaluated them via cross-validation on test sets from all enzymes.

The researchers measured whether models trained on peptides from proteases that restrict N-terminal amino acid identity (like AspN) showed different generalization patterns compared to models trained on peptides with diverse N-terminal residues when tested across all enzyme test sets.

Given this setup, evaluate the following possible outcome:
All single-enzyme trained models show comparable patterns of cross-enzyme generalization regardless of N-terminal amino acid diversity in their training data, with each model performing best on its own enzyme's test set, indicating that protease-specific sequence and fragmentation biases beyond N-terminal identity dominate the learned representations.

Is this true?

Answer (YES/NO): NO